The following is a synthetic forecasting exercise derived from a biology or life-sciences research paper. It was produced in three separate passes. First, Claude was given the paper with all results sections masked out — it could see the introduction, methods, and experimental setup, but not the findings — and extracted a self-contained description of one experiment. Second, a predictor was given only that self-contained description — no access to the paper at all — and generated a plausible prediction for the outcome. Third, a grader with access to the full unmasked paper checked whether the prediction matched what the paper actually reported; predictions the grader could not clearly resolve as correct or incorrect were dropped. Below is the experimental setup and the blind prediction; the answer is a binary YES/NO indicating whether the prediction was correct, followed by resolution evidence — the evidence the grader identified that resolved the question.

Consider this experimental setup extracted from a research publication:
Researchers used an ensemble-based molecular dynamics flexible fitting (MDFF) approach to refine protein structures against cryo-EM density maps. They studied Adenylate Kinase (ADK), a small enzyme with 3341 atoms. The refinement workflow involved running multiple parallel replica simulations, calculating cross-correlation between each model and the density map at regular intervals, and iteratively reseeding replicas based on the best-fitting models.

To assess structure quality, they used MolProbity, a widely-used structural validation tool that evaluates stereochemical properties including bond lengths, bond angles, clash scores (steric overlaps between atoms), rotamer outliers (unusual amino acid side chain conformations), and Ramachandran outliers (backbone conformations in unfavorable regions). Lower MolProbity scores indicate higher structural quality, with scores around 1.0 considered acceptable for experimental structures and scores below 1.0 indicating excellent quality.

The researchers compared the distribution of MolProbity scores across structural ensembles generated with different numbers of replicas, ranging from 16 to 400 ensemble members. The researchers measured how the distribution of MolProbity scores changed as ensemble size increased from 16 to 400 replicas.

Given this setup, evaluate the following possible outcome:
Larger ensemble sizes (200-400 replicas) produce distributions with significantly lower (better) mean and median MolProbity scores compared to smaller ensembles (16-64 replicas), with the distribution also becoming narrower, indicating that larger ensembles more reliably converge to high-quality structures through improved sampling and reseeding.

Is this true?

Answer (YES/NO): NO